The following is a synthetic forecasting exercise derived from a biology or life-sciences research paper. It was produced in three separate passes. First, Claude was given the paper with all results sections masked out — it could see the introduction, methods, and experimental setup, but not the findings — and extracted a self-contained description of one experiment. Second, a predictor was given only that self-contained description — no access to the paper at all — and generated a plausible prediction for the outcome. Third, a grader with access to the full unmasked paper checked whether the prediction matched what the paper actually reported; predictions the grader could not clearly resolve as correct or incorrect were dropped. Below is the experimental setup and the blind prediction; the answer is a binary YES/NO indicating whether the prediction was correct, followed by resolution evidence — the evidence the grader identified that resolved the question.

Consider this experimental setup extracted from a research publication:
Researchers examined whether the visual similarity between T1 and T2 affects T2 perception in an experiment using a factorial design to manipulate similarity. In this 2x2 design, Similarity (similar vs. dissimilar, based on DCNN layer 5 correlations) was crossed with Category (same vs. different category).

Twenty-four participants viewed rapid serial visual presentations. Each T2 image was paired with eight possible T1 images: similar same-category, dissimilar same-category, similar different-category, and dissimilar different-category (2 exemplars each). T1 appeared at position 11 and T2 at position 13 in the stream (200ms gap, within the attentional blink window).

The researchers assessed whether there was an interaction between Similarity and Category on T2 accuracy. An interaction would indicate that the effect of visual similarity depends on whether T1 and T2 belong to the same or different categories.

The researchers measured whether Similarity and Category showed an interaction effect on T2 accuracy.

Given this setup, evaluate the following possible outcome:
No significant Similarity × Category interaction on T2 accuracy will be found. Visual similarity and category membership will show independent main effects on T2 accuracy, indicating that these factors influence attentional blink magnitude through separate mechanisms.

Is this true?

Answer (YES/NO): NO